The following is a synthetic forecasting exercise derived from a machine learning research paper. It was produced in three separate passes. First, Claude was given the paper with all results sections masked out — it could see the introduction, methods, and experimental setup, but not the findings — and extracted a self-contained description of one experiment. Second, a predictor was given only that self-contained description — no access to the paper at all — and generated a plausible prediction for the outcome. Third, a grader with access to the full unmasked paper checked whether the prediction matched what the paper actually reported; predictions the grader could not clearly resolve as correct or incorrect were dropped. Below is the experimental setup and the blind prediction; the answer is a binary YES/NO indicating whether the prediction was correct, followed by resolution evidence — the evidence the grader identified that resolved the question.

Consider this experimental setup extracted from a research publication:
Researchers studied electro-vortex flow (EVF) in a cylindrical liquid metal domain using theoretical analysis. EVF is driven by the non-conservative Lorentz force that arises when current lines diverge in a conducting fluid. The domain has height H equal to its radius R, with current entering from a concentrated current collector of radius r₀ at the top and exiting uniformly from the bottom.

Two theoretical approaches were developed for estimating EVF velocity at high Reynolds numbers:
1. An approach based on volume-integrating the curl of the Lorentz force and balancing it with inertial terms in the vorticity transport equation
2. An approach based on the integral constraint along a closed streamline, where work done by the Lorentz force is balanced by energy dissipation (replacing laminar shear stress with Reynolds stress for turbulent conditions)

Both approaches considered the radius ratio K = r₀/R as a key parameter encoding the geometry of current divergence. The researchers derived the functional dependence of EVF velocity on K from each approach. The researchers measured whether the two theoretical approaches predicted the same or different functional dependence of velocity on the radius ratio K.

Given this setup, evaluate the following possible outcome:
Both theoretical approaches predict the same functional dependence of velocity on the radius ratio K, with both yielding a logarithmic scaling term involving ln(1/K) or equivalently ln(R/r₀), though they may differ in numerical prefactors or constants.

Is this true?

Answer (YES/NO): NO